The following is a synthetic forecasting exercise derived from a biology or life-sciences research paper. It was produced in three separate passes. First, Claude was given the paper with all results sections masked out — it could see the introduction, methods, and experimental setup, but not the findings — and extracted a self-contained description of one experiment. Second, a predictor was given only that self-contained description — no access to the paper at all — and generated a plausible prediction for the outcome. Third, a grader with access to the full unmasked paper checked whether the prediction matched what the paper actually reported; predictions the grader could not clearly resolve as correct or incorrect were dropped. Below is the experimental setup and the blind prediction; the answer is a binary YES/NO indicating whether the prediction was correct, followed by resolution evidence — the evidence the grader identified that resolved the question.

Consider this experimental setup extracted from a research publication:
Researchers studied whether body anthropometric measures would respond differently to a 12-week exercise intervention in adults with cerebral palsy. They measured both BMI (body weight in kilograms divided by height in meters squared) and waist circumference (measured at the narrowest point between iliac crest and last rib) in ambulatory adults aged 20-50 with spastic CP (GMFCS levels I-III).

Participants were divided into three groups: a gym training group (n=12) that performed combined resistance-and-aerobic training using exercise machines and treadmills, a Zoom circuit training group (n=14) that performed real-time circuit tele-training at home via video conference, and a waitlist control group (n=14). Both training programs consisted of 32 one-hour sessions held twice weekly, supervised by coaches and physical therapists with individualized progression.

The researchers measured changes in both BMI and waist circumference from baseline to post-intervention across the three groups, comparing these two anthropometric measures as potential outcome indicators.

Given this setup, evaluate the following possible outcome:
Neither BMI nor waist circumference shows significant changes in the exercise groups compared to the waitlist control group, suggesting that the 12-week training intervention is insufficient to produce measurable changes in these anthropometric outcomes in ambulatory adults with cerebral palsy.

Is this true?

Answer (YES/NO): NO